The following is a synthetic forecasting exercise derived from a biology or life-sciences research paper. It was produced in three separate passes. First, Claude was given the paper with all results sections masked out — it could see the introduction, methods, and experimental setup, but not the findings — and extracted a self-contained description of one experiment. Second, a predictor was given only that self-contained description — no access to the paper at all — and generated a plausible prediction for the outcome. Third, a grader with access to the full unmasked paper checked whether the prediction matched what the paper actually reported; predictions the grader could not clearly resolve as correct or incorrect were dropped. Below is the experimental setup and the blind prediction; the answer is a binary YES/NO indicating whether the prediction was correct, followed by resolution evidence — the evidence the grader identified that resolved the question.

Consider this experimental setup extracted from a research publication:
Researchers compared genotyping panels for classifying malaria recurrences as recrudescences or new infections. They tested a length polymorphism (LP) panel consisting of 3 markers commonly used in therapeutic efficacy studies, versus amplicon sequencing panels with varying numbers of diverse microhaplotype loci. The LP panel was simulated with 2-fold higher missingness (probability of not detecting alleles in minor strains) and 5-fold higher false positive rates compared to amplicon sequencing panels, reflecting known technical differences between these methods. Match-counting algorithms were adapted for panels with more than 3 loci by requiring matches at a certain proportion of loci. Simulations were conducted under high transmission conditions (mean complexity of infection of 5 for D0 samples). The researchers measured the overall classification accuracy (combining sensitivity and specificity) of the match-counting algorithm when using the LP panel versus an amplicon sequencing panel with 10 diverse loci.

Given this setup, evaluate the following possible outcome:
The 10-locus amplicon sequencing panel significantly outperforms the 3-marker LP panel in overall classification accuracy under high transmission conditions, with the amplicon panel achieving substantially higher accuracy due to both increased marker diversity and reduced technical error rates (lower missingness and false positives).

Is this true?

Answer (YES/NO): NO